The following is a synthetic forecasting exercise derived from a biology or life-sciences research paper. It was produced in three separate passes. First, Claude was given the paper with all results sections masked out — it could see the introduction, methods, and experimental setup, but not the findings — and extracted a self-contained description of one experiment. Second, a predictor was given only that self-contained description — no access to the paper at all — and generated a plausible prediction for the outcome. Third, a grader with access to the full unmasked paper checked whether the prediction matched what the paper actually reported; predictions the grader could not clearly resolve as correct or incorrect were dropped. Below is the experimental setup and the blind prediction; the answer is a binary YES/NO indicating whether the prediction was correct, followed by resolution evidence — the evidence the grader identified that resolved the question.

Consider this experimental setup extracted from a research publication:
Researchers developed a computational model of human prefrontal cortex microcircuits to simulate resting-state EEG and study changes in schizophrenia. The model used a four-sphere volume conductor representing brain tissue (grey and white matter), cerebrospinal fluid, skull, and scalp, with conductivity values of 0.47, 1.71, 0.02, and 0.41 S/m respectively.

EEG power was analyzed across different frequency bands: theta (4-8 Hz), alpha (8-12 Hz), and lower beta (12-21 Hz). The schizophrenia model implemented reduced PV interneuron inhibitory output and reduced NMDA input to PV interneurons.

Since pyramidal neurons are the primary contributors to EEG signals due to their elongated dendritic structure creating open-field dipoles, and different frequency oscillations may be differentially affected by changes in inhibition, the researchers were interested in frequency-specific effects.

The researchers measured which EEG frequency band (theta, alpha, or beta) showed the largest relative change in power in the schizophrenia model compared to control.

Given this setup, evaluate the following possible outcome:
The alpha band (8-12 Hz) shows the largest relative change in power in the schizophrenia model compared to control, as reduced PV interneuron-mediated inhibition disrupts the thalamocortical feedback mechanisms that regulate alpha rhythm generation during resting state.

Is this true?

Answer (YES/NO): NO